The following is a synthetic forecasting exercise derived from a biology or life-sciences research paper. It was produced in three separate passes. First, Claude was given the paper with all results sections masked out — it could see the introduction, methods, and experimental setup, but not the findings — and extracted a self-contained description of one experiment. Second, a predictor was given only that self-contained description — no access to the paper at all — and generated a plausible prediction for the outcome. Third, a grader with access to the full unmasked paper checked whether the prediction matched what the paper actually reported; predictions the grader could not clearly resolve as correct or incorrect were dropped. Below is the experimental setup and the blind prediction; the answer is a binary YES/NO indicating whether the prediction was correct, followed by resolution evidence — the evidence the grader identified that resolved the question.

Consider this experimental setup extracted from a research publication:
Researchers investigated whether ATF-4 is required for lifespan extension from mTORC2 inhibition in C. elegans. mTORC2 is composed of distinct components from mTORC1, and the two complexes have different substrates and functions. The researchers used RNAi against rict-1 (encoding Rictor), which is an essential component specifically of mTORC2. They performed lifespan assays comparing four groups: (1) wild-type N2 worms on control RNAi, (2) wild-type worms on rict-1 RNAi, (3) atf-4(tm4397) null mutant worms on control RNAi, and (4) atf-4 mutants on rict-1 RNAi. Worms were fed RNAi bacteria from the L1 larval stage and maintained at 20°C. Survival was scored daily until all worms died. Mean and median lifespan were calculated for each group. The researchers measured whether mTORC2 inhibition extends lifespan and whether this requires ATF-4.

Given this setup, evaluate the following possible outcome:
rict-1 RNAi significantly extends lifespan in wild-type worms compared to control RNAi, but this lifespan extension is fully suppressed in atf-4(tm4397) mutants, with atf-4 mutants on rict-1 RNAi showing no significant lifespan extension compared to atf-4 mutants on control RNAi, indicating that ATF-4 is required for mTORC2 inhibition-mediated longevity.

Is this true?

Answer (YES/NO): YES